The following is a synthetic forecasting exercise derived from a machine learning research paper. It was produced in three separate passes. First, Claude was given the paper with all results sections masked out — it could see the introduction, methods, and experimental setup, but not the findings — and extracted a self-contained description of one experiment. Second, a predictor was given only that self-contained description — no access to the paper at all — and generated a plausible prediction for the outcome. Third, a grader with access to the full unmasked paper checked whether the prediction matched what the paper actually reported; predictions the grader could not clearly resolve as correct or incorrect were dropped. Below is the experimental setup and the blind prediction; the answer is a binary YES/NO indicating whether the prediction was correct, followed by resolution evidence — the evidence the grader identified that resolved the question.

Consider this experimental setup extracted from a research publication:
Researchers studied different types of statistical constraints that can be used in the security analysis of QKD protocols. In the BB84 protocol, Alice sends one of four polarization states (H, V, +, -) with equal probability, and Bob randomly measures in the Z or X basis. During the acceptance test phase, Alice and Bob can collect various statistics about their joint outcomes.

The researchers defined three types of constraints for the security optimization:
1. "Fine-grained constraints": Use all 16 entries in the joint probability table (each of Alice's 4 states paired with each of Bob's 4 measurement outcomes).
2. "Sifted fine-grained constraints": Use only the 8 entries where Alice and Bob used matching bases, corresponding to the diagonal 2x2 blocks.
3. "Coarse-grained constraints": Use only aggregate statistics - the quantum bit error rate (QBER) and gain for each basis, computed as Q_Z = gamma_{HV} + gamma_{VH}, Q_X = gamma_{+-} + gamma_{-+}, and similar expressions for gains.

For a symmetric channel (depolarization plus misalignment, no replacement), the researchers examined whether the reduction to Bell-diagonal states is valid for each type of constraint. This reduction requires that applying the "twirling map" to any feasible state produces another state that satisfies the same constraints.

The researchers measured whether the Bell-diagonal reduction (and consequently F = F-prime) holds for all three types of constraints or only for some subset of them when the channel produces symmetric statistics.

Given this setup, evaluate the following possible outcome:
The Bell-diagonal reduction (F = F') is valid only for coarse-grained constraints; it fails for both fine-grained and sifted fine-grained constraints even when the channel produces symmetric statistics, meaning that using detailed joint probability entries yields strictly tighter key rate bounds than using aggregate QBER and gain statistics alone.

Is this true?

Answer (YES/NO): NO